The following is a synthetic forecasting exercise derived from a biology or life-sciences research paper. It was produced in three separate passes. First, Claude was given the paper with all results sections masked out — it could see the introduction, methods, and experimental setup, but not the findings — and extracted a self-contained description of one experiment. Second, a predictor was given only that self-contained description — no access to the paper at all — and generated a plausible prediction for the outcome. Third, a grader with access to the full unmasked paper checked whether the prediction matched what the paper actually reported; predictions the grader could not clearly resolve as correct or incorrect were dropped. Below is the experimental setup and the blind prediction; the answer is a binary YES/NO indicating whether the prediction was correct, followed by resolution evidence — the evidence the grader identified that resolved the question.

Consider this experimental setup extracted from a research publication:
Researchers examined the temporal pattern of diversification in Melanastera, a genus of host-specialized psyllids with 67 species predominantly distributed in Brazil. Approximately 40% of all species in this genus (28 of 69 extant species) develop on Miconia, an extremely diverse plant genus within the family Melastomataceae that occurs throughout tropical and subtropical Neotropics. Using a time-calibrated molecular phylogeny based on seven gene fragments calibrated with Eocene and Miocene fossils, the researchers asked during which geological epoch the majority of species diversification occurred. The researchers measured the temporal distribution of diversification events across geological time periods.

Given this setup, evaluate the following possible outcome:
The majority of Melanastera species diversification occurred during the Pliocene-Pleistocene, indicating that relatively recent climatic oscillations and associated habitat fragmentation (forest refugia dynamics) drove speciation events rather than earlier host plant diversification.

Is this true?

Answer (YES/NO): NO